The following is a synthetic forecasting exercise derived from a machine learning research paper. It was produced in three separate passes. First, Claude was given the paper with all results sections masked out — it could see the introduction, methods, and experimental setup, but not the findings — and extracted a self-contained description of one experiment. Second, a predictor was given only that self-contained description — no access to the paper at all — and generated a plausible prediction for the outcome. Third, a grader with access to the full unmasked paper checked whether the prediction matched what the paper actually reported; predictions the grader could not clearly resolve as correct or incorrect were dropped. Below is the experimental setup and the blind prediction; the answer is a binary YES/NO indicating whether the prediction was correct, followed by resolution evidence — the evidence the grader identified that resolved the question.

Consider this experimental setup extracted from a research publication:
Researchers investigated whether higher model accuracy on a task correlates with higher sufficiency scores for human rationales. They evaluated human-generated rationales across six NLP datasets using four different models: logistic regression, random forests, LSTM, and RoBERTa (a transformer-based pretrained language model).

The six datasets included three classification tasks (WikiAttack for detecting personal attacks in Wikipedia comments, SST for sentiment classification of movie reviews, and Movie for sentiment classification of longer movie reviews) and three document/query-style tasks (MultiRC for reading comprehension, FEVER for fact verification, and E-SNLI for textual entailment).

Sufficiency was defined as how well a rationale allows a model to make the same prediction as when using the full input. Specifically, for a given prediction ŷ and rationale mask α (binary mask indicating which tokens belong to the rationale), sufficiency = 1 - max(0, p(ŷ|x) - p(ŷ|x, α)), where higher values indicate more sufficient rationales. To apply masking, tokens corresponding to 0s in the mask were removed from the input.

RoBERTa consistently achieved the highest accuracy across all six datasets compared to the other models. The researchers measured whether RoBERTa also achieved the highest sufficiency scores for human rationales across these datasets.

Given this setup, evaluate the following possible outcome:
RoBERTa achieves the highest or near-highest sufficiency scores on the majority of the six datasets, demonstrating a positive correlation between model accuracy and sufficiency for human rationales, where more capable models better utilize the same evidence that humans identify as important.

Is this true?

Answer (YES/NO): NO